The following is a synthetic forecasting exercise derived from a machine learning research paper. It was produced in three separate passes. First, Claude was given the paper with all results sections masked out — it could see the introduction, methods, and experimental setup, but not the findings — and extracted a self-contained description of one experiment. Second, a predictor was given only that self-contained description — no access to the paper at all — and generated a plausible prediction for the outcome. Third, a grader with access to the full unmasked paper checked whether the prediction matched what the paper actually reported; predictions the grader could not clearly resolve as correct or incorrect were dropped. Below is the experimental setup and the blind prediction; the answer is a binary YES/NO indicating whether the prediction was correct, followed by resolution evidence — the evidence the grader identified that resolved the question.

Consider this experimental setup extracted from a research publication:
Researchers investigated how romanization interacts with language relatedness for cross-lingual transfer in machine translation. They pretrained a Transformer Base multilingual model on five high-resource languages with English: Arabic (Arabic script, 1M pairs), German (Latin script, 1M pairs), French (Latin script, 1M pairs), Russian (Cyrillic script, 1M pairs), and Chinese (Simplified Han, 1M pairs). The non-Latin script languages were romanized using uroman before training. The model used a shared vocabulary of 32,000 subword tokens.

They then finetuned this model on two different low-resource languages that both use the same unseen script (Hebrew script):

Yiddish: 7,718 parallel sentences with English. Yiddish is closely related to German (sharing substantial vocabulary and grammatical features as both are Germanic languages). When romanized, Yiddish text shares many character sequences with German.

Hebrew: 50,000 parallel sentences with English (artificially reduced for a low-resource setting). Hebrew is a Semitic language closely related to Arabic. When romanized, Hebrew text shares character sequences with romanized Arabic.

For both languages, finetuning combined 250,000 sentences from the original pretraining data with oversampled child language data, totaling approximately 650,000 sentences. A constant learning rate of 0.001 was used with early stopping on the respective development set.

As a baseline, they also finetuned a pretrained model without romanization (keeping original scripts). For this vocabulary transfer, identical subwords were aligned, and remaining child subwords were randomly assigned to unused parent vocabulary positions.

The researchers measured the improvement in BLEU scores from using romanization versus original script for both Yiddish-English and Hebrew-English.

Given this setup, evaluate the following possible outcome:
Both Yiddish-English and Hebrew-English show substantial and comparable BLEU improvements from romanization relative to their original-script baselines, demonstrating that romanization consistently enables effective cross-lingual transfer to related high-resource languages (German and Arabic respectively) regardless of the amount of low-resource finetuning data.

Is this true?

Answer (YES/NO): NO